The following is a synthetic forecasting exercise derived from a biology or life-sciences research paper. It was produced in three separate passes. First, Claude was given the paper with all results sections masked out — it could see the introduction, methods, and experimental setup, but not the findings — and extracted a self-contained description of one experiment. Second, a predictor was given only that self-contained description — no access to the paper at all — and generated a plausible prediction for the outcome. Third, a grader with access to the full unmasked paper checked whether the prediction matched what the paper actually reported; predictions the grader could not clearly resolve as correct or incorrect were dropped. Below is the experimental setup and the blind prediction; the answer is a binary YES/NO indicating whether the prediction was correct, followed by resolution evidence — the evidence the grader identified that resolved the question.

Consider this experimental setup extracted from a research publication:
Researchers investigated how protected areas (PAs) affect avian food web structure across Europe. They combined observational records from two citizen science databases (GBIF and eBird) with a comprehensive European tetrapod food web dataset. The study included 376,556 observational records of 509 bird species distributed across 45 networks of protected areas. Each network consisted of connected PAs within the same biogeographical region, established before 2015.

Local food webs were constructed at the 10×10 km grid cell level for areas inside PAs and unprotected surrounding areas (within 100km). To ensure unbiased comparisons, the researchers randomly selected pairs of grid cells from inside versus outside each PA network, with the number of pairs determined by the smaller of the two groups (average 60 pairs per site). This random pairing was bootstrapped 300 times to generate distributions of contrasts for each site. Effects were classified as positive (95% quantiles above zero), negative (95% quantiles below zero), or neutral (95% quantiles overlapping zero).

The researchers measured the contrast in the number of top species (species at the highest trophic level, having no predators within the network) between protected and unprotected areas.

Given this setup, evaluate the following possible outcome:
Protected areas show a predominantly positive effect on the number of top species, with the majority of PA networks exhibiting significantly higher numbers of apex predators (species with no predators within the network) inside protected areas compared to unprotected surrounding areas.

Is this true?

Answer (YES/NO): NO